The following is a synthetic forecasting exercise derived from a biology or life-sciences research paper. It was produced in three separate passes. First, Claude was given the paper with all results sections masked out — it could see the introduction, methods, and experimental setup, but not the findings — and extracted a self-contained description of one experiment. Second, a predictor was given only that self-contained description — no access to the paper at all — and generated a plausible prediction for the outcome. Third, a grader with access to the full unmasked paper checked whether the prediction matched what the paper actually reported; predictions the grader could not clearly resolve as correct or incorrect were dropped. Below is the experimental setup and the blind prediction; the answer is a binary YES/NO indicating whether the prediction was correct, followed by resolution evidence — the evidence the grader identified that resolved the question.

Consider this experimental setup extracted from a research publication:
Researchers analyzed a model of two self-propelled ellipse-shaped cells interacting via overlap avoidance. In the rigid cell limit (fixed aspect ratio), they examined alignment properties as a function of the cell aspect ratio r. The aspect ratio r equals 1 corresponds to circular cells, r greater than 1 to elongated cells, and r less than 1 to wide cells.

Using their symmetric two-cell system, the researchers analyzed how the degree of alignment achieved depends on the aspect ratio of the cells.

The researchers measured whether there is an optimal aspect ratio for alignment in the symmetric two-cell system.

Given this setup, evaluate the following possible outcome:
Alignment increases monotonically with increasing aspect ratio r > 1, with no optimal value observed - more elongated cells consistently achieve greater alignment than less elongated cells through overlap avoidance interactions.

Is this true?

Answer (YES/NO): NO